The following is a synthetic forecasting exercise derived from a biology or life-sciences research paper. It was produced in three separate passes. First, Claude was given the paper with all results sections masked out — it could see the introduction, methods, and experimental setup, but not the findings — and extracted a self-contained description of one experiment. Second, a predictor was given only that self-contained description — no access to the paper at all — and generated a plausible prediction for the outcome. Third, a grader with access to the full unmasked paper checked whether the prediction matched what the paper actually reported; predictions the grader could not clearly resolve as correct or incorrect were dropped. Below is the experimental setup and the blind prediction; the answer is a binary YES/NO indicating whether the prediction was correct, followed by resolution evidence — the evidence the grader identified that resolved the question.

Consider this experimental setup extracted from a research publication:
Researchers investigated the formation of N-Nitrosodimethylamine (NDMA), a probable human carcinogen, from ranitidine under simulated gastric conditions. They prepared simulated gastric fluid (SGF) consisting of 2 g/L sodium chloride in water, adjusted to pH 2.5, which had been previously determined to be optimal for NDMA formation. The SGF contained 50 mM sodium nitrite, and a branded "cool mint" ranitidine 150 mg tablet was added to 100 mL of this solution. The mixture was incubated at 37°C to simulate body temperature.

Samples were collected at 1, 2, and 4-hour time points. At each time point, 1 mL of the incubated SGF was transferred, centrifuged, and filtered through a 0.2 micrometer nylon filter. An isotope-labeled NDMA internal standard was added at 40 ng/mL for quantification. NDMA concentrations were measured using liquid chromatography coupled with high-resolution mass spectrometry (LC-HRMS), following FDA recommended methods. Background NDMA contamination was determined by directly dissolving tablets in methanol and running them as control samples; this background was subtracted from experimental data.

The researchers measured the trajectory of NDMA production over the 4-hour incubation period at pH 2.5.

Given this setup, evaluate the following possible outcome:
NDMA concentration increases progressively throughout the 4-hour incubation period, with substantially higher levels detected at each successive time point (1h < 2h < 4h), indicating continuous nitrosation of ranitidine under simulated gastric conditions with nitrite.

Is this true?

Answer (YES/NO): YES